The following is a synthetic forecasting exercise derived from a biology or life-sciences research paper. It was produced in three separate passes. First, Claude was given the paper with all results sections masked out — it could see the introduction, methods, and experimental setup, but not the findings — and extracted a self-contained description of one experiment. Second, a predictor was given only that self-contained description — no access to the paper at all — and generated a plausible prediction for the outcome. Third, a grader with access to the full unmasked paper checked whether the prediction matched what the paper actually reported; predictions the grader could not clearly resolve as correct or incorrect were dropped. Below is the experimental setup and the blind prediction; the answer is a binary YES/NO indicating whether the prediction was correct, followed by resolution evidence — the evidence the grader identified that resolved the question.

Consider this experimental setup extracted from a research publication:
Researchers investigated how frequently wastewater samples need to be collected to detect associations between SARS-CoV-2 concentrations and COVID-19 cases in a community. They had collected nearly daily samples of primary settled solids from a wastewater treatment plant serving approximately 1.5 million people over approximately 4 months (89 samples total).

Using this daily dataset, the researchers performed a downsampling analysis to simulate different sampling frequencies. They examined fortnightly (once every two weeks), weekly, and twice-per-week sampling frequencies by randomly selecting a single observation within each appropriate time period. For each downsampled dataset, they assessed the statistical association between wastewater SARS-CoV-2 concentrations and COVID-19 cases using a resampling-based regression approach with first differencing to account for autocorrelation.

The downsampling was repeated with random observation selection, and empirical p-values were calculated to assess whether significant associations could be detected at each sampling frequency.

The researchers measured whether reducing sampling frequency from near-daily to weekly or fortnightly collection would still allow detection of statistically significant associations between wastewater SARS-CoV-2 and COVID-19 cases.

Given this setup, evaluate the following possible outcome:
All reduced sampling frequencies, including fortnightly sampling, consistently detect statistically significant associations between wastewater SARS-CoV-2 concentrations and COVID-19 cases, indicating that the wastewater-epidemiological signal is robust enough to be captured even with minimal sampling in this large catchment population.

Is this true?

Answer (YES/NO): NO